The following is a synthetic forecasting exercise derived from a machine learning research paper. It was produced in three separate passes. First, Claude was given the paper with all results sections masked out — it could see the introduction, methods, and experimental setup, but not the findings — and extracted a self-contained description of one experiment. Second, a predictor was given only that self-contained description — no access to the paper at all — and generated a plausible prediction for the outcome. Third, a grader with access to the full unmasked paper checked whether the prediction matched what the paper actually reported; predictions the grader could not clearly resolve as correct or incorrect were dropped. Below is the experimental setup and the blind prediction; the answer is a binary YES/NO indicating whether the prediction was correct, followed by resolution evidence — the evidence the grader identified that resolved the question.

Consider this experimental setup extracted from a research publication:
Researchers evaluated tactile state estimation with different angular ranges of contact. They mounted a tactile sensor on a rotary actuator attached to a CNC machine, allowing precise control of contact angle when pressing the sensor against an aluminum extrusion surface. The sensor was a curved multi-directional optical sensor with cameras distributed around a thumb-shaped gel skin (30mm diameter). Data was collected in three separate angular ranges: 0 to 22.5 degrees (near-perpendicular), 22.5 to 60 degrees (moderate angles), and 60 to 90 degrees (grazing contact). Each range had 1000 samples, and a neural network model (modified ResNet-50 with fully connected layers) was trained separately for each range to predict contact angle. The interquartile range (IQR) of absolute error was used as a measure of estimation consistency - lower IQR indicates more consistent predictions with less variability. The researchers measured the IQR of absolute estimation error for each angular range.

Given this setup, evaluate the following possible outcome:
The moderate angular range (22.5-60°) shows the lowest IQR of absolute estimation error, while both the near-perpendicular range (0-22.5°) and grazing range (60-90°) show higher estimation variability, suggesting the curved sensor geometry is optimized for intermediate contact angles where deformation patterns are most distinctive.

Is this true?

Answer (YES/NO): NO